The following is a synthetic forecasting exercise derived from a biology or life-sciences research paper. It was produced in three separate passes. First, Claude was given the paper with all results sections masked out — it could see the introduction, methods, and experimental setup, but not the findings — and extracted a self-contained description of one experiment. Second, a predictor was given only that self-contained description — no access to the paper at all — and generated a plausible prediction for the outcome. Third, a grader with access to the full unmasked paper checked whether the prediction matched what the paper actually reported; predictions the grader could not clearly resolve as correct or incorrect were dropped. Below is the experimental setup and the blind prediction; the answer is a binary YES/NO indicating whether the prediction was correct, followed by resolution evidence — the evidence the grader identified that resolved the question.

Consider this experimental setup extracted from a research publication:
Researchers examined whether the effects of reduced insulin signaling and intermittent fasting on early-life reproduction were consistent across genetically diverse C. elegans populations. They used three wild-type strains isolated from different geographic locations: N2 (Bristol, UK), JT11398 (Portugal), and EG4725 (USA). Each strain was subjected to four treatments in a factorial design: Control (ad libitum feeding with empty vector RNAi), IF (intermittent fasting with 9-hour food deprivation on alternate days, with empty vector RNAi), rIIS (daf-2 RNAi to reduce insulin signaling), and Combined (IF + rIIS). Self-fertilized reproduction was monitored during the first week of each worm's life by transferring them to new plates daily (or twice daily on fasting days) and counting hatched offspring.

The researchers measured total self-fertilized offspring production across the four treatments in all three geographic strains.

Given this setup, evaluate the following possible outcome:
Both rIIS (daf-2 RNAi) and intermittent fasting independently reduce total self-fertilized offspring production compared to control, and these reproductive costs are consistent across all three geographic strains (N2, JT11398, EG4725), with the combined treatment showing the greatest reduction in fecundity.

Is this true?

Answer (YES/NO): NO